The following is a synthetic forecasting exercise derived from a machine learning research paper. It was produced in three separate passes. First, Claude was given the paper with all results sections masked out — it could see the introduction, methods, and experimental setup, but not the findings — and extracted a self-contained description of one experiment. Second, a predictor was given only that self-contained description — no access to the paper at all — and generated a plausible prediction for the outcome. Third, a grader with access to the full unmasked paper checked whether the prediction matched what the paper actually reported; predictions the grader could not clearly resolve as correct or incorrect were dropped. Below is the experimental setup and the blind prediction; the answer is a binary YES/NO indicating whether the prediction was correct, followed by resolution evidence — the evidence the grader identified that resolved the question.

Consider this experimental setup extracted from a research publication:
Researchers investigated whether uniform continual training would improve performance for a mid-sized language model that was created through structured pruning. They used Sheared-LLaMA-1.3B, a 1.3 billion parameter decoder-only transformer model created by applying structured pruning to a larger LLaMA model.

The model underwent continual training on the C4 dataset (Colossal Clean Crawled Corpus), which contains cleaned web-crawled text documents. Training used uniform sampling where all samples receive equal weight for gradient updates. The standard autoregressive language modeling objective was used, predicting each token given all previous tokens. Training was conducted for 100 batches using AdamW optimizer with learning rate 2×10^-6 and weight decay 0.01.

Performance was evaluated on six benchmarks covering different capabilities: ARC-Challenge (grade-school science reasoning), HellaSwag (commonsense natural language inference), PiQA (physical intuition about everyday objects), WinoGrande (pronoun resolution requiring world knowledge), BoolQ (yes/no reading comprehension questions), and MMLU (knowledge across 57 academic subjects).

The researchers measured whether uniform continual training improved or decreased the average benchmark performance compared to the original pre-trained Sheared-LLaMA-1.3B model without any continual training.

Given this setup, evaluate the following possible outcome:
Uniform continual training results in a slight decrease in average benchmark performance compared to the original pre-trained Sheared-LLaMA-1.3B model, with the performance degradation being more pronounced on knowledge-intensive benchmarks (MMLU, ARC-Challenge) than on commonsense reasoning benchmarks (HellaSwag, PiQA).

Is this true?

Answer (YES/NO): NO